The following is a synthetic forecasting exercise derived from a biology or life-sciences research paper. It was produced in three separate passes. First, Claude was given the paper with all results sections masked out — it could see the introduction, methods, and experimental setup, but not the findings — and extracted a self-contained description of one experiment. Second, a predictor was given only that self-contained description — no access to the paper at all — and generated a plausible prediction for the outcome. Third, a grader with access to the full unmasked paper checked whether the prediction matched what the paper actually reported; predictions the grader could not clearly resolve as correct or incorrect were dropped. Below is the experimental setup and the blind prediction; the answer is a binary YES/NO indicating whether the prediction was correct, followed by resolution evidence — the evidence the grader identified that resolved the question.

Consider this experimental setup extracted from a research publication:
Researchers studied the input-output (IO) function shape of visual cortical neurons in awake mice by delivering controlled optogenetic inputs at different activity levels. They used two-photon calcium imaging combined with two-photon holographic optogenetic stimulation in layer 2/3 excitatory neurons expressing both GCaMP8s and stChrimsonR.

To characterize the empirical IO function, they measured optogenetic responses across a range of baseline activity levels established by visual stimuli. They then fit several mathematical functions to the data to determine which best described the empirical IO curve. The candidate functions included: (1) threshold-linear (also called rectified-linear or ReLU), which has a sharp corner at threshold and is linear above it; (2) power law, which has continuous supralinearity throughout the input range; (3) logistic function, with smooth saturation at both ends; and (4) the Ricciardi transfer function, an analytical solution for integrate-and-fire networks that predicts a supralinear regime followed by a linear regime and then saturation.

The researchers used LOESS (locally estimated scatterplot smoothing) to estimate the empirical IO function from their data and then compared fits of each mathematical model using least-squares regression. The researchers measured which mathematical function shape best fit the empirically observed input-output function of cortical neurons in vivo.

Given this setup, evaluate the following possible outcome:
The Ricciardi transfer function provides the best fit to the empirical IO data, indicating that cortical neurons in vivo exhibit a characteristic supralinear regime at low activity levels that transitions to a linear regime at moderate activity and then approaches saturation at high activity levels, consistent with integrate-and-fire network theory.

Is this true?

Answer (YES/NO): YES